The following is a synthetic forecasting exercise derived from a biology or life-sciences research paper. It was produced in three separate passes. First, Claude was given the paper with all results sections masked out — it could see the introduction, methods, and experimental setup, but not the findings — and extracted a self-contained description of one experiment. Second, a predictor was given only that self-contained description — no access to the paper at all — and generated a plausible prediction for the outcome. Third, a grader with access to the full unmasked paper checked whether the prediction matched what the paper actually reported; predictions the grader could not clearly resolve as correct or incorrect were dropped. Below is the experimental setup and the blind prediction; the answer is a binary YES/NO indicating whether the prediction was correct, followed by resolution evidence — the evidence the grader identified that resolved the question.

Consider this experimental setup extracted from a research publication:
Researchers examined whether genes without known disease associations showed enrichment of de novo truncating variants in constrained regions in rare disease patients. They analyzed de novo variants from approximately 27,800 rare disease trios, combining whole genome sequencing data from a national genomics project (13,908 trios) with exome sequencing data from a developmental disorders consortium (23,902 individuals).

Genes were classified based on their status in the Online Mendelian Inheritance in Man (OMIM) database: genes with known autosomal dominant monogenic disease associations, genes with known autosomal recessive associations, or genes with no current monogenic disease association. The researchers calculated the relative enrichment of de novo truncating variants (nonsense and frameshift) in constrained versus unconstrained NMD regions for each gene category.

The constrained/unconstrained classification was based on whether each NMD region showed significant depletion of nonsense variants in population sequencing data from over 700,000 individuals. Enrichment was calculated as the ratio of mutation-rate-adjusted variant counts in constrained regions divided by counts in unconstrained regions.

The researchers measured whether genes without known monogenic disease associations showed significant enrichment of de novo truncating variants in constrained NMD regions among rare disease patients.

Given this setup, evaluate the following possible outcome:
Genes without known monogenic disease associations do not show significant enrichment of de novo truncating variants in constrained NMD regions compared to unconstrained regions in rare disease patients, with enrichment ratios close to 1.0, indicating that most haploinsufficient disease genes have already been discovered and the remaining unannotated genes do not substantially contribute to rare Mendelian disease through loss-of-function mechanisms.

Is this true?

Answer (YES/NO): NO